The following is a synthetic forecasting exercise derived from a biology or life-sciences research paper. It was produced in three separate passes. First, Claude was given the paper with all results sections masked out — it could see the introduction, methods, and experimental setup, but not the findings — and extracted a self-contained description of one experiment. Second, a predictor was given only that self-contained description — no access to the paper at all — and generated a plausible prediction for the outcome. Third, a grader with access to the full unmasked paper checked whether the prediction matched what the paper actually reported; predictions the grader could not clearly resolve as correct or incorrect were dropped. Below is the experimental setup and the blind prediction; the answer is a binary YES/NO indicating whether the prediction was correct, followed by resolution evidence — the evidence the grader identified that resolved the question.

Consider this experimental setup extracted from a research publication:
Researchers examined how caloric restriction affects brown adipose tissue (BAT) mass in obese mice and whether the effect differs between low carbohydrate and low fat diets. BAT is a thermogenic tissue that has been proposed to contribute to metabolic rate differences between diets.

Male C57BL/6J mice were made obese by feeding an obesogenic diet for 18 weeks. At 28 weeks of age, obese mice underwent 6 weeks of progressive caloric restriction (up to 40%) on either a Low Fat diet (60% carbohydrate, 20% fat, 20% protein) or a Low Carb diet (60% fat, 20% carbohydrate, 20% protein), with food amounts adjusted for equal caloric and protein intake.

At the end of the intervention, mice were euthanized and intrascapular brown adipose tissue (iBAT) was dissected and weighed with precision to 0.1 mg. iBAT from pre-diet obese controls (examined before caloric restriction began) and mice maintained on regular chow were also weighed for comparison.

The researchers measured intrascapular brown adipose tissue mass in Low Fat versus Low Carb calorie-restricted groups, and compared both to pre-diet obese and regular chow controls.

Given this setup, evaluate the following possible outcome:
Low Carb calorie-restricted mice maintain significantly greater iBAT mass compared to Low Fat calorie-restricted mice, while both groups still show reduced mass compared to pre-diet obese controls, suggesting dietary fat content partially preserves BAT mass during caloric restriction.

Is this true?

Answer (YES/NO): NO